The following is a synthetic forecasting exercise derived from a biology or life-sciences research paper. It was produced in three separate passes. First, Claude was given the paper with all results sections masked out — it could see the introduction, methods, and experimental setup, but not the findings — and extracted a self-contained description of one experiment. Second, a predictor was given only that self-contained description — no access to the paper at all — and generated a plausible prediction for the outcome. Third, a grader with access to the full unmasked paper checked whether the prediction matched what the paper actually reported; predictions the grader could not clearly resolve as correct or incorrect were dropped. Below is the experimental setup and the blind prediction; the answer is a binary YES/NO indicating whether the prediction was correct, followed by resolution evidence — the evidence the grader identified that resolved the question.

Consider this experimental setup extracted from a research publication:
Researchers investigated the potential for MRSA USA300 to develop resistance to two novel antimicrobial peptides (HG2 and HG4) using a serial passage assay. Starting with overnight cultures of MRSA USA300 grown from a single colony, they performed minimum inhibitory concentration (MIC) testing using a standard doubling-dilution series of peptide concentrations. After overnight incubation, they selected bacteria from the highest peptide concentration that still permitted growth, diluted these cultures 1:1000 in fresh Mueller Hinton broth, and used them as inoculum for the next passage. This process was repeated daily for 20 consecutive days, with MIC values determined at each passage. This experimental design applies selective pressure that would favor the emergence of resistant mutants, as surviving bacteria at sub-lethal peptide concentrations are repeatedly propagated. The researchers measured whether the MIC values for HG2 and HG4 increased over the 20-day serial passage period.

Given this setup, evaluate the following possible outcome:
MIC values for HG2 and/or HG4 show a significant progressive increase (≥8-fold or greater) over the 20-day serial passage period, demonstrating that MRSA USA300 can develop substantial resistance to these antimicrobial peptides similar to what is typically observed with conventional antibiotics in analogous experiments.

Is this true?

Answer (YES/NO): NO